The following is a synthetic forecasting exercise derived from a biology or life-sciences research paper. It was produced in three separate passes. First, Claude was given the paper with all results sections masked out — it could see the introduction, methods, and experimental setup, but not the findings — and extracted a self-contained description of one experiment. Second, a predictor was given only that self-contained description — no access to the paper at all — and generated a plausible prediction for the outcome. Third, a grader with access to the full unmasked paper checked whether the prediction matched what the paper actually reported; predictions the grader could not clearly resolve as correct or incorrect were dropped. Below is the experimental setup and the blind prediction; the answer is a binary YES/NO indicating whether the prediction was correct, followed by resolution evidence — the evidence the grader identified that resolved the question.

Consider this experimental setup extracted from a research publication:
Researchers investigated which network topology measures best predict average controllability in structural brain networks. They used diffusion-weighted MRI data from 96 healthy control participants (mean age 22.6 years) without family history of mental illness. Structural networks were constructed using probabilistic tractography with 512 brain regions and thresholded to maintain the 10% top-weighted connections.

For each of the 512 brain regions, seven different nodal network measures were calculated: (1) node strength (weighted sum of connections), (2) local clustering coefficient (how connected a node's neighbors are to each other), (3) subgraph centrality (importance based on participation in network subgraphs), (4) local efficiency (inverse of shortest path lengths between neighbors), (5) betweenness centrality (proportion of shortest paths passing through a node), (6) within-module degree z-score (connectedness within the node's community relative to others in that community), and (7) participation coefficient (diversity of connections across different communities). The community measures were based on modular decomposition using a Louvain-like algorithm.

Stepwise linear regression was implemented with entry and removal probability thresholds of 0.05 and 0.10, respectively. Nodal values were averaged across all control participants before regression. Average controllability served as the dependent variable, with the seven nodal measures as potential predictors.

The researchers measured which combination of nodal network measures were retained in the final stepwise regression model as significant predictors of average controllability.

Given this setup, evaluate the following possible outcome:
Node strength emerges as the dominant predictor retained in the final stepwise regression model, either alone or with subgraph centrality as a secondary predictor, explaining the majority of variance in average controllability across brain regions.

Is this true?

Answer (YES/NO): NO